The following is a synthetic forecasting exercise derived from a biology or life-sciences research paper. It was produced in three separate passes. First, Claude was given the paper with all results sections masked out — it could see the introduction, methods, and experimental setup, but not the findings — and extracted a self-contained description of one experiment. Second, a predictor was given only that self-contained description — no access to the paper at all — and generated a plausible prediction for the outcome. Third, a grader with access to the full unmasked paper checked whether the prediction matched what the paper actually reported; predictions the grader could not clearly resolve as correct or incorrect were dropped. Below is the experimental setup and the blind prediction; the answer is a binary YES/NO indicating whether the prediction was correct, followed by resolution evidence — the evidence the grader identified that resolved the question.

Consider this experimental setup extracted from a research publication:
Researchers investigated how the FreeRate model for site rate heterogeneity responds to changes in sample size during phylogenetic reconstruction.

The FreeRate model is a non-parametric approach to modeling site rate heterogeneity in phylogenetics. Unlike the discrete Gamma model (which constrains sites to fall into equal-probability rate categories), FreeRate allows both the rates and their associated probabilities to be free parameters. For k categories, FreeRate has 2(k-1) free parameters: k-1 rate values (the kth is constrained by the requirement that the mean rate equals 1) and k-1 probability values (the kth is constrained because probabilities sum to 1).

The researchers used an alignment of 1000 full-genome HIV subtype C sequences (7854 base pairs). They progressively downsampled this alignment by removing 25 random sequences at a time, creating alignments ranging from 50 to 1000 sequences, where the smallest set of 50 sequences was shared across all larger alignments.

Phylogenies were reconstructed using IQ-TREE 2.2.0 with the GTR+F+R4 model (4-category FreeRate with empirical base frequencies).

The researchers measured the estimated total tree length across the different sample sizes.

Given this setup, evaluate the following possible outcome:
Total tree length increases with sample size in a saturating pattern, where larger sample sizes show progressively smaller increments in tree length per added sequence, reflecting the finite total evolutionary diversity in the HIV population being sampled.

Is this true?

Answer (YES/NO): NO